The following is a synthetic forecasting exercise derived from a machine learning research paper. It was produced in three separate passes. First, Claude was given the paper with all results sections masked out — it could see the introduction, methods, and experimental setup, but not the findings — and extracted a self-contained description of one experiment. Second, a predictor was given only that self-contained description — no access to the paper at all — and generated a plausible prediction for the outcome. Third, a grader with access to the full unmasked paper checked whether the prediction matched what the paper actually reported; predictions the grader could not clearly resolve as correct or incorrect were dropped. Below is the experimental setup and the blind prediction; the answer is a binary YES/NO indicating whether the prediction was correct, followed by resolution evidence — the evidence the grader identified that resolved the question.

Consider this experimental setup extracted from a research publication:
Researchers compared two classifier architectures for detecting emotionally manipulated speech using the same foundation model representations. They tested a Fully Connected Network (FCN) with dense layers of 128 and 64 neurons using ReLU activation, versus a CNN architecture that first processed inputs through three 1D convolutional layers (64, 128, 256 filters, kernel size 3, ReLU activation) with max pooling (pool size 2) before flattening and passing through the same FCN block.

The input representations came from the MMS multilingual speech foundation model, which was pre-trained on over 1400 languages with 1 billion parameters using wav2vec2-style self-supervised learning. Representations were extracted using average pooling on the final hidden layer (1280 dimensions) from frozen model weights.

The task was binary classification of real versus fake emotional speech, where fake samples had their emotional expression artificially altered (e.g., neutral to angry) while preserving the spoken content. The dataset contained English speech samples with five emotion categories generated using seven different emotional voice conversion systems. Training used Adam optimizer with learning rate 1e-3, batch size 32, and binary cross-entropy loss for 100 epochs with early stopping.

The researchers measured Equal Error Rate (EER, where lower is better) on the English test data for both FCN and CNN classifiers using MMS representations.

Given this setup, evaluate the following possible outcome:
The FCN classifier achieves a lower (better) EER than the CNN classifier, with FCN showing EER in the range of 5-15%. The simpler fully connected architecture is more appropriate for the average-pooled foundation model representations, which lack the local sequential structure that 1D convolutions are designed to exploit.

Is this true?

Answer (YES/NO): NO